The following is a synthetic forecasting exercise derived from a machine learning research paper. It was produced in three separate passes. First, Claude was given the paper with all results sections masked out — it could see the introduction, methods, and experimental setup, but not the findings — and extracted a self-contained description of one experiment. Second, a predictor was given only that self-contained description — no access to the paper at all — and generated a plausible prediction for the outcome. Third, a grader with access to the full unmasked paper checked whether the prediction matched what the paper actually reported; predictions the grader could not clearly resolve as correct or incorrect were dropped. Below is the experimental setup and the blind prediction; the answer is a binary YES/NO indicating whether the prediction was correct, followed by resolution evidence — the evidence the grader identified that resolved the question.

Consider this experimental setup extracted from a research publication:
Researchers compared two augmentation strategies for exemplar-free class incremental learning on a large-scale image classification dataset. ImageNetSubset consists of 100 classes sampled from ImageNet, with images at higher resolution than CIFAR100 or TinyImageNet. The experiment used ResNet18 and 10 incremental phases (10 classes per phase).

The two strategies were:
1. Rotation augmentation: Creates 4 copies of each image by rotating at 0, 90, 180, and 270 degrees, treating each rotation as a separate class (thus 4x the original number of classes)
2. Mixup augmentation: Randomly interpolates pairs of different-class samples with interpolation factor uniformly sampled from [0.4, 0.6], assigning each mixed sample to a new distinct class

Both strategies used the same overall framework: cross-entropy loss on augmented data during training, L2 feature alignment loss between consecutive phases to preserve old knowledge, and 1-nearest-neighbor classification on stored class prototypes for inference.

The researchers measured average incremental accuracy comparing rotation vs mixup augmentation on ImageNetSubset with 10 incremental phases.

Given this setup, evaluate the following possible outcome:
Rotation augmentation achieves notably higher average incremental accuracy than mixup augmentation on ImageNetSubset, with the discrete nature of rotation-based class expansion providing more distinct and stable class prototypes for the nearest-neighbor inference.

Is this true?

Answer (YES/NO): NO